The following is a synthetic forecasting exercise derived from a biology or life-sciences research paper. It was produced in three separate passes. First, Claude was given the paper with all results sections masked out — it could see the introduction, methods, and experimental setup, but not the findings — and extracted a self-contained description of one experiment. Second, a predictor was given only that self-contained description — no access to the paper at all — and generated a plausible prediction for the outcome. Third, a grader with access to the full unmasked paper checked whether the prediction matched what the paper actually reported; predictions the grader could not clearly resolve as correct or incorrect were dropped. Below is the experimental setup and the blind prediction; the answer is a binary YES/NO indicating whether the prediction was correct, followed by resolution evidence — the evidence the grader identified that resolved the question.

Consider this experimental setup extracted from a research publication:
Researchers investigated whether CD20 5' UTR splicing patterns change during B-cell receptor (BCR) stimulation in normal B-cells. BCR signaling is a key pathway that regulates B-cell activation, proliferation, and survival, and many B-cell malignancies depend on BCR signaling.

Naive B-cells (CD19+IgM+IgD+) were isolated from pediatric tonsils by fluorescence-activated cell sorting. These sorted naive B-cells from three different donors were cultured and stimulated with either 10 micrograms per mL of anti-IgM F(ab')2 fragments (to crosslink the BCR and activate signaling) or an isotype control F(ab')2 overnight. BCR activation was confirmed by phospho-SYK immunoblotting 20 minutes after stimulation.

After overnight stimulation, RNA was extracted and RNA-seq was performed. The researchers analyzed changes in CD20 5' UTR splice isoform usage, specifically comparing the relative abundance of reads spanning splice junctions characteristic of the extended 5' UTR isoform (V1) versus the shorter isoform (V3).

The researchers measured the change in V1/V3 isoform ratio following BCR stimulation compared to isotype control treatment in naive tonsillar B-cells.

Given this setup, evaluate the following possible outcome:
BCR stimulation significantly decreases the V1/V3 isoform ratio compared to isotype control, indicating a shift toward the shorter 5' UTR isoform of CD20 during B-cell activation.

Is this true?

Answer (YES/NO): YES